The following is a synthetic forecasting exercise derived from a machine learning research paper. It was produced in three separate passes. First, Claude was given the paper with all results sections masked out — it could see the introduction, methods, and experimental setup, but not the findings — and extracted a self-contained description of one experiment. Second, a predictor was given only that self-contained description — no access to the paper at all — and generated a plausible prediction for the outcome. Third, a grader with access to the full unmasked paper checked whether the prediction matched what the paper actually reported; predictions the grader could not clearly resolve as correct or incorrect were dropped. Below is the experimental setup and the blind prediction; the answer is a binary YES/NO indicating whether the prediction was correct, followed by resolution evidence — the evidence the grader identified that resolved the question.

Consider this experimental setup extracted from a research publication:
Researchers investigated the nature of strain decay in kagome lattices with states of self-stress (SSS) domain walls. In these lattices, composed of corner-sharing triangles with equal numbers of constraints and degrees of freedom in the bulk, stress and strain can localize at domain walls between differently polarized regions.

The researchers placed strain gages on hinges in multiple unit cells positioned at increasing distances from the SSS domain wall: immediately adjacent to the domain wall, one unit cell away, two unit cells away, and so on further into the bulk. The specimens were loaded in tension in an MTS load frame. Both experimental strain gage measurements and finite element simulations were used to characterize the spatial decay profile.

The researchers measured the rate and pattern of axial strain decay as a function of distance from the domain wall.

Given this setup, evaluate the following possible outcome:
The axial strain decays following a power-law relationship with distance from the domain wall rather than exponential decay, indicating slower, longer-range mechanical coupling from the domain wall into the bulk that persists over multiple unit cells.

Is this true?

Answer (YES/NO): NO